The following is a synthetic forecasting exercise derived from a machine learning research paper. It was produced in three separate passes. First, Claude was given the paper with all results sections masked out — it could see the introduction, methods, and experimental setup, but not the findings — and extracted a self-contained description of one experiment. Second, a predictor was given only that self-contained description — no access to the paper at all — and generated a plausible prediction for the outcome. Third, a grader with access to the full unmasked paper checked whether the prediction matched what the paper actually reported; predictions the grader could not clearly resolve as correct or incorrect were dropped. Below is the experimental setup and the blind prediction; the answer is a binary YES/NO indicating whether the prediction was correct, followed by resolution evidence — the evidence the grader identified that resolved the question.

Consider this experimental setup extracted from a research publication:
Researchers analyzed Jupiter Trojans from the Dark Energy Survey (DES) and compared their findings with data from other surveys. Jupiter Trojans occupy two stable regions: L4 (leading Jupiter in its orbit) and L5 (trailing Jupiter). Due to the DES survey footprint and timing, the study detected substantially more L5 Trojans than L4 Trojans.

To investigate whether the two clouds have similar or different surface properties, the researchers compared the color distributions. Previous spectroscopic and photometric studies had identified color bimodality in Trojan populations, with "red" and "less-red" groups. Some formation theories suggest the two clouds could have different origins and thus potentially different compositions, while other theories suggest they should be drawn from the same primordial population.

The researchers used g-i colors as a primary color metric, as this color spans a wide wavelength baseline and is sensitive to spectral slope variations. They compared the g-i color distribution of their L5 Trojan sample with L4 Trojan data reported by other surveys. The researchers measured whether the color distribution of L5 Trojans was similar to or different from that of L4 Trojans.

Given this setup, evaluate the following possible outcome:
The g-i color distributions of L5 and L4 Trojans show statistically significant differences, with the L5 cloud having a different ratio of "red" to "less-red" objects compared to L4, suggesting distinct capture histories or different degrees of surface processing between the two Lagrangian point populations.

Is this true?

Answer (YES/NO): NO